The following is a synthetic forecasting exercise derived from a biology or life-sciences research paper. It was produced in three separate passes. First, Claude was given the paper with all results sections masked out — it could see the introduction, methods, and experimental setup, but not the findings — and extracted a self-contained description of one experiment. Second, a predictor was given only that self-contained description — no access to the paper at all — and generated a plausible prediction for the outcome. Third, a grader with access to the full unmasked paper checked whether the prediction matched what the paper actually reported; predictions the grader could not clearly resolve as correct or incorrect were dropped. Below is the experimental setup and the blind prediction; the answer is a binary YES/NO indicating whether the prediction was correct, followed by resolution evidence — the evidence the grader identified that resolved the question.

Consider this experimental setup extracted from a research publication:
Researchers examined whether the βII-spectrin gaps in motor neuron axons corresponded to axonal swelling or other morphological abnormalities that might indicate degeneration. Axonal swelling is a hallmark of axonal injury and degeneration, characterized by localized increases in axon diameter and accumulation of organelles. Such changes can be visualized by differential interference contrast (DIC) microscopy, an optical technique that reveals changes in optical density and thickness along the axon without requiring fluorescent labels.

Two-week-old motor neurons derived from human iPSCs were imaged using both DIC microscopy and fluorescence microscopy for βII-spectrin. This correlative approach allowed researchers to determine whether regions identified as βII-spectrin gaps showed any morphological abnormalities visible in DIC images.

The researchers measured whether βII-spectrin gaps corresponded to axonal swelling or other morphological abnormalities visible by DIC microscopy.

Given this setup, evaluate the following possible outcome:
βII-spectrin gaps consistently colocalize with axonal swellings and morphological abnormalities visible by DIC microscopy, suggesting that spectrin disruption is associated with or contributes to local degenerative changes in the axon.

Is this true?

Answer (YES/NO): NO